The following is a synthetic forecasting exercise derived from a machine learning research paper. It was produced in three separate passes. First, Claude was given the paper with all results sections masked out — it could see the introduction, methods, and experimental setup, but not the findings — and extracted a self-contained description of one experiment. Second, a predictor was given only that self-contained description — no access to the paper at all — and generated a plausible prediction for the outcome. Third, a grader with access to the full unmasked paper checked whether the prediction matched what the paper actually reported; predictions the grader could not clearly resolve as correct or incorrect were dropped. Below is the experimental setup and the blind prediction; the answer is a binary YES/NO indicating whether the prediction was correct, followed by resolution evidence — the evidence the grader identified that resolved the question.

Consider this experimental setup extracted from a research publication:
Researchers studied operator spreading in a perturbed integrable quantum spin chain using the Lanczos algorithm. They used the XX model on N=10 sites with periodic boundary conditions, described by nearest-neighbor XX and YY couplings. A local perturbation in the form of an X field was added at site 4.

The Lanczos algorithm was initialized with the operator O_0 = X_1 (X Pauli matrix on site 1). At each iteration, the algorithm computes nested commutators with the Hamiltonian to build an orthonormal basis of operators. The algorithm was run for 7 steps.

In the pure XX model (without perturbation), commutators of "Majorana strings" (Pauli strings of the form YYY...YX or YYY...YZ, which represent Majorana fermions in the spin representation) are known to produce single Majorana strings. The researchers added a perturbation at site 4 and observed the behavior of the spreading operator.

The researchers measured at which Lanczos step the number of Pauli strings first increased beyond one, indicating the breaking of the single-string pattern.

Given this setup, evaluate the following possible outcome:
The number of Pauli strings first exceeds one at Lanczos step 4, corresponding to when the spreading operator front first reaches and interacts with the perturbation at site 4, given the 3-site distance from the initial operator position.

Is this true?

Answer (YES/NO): NO